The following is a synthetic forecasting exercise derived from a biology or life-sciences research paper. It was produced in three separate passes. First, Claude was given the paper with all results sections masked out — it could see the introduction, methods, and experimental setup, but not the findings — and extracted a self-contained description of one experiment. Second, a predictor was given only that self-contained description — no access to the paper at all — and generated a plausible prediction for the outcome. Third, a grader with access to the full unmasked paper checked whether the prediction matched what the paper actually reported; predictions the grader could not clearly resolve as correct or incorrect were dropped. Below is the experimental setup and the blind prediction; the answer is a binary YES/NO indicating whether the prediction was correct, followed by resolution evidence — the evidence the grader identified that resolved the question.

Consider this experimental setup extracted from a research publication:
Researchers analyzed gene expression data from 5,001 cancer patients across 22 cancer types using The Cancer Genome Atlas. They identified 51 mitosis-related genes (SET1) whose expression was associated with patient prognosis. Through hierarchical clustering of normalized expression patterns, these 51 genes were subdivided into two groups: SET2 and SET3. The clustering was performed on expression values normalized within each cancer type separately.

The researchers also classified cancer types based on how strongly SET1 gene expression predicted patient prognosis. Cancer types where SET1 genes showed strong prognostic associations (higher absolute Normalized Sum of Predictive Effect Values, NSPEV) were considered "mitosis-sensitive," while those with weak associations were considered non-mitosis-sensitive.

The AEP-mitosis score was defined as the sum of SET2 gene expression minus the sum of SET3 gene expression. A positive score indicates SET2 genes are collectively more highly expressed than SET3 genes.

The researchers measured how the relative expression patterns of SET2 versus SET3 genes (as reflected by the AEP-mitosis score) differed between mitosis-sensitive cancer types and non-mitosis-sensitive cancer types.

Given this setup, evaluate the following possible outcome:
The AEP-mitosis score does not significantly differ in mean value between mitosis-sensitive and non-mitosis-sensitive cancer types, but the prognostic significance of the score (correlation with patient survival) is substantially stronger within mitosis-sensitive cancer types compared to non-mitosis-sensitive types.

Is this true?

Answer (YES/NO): NO